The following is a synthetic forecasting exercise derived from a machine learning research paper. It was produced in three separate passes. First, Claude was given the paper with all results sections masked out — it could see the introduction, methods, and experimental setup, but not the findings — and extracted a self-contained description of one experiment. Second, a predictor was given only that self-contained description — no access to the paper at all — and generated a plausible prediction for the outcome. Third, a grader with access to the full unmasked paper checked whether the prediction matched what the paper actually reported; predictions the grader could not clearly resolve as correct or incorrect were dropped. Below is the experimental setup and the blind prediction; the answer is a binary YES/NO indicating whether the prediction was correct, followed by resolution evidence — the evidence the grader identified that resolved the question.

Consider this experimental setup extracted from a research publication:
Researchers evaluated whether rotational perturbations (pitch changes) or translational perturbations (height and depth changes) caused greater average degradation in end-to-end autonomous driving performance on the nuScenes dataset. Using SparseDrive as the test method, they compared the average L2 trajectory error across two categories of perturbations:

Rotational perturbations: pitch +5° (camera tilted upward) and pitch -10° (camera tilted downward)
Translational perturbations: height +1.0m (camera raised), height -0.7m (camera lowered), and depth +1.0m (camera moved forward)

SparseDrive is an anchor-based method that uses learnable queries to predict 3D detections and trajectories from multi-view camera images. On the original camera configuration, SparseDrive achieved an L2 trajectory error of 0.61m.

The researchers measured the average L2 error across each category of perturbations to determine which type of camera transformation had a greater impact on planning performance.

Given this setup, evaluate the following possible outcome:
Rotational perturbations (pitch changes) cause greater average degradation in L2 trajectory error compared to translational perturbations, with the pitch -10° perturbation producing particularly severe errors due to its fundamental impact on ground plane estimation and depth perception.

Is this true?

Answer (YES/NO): NO